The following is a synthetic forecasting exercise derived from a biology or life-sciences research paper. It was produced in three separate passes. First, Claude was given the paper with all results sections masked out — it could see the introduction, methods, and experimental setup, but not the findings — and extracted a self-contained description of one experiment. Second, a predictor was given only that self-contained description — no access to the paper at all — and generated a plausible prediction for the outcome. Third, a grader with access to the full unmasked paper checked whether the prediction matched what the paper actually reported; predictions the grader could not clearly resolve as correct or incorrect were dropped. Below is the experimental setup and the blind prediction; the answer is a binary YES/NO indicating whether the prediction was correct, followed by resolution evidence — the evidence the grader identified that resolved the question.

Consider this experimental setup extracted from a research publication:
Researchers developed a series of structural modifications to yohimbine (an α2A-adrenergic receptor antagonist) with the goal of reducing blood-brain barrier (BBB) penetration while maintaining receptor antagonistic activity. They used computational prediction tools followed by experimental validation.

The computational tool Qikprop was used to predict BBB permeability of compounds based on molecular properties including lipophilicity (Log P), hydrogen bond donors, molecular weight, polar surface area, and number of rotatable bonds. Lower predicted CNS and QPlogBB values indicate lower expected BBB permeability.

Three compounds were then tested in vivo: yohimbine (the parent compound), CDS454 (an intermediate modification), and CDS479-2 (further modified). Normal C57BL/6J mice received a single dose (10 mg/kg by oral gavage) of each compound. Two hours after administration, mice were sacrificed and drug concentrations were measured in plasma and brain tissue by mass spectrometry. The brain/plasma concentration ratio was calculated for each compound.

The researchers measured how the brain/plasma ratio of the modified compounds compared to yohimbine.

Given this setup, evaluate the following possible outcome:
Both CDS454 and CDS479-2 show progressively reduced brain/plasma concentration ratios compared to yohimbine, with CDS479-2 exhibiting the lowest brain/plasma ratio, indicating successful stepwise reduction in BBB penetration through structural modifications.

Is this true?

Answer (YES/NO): YES